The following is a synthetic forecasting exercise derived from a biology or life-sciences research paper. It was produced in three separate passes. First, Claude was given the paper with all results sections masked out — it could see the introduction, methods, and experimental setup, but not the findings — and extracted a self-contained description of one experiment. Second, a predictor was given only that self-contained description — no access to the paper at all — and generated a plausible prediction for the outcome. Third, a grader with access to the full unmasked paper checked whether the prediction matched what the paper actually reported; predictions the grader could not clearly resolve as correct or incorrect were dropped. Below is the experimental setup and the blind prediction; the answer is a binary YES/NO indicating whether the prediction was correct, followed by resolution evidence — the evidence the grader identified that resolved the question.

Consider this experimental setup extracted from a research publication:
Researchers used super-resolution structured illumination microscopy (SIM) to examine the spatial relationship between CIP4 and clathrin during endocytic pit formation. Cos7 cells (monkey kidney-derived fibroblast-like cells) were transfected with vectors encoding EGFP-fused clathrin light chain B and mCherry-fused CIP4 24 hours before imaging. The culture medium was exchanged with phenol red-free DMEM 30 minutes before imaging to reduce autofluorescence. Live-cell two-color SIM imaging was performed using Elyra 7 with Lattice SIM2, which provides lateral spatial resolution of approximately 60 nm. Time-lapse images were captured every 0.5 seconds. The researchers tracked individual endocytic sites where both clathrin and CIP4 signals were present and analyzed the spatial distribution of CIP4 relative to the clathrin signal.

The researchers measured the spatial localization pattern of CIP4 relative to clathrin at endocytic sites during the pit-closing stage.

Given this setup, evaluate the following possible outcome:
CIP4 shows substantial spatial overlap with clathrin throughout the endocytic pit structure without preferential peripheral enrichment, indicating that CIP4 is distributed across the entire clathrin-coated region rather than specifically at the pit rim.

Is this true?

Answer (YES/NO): NO